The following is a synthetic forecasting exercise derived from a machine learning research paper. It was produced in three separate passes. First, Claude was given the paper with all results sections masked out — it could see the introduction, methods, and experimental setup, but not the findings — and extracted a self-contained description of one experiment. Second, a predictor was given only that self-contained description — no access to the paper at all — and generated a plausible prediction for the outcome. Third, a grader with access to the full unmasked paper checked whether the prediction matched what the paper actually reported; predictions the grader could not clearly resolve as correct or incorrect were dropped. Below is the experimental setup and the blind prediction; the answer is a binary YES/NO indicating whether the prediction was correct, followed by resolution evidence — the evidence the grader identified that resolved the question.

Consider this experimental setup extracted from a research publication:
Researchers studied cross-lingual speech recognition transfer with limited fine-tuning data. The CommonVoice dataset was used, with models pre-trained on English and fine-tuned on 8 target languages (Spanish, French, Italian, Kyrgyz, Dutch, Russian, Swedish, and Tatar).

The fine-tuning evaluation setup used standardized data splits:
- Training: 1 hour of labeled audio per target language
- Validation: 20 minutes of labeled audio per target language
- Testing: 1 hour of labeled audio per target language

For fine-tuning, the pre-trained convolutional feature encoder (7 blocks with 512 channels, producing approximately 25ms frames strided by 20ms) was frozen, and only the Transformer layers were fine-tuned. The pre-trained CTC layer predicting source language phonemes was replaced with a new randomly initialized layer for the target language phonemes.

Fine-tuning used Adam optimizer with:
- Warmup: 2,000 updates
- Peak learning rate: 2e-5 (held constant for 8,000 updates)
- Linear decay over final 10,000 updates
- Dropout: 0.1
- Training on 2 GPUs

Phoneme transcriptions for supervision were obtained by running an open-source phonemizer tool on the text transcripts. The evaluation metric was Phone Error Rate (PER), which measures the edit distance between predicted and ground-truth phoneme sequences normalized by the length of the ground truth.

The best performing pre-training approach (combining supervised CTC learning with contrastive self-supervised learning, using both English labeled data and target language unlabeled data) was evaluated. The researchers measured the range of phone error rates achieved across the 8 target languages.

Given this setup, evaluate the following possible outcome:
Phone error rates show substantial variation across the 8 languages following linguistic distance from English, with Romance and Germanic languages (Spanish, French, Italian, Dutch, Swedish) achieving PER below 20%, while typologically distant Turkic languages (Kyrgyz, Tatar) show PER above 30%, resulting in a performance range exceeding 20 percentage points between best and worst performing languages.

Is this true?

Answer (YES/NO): NO